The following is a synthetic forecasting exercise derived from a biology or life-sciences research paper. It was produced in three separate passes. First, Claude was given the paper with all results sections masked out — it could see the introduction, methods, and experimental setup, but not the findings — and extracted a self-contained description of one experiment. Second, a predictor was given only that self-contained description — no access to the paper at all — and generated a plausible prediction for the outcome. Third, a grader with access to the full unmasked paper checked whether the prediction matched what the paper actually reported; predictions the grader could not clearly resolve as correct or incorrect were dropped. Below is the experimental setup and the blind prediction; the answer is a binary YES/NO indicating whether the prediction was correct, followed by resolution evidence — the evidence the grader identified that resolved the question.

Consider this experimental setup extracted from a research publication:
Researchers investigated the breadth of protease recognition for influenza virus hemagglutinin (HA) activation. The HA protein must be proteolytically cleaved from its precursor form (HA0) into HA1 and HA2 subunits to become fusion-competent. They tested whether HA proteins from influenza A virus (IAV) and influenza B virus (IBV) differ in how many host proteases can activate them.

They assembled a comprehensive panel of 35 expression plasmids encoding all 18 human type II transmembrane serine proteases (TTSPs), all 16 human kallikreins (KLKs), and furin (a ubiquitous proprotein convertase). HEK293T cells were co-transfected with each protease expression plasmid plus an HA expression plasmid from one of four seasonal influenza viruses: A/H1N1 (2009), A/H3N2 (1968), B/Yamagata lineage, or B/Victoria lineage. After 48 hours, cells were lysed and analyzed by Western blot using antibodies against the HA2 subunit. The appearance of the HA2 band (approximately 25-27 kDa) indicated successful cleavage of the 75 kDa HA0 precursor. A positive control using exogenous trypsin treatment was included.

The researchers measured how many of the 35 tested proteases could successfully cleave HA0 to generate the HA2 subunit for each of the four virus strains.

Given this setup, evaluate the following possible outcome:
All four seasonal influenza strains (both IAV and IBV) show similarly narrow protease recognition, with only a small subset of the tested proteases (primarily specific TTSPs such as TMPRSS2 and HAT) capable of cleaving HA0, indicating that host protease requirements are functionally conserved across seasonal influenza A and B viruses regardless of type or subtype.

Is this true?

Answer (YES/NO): NO